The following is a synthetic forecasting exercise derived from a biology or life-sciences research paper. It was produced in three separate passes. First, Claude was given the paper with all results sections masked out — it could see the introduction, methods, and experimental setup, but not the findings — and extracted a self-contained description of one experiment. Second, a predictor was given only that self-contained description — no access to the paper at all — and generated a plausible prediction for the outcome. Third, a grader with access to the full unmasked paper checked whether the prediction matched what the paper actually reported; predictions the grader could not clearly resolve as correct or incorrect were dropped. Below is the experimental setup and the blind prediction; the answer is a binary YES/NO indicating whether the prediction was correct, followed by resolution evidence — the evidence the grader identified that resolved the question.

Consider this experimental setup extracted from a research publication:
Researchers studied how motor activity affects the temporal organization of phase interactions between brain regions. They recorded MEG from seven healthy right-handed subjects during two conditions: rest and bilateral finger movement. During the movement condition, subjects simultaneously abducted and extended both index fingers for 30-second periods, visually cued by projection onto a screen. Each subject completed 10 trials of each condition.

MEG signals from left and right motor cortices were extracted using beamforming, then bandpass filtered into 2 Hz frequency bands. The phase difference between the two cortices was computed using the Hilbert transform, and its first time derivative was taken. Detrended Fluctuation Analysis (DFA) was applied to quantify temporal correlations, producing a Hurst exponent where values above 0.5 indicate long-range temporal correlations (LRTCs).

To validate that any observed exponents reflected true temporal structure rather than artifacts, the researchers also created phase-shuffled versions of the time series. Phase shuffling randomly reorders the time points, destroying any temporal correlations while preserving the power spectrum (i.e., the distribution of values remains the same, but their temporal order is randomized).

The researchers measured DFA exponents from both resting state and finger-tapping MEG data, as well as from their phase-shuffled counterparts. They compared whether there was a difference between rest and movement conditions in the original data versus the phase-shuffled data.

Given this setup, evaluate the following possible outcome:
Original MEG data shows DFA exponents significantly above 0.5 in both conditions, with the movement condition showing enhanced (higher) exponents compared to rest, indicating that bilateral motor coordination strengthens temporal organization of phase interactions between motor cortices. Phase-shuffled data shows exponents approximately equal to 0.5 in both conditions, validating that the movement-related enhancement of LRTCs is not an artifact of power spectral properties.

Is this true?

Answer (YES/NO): NO